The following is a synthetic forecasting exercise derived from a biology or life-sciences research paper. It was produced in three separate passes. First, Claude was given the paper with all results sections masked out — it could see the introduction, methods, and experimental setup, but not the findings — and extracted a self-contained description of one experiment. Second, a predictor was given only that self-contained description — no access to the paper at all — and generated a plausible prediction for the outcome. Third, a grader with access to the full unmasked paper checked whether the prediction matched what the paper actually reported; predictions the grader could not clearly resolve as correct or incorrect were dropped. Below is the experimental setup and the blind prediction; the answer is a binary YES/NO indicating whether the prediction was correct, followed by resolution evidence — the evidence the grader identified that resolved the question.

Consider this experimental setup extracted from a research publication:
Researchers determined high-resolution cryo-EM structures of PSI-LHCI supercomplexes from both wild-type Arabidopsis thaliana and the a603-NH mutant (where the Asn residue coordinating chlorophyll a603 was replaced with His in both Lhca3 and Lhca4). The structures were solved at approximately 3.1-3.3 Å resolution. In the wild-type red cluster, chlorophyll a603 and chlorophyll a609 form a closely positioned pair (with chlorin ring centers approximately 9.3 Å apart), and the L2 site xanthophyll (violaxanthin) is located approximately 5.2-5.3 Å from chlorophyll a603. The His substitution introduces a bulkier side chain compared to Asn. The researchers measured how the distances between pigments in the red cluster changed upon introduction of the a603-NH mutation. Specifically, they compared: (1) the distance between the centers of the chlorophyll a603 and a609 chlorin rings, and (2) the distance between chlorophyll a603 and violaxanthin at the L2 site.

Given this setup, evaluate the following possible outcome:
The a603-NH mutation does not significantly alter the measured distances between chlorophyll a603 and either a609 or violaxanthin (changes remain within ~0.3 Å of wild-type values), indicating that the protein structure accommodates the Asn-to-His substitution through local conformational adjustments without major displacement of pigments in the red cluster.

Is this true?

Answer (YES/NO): NO